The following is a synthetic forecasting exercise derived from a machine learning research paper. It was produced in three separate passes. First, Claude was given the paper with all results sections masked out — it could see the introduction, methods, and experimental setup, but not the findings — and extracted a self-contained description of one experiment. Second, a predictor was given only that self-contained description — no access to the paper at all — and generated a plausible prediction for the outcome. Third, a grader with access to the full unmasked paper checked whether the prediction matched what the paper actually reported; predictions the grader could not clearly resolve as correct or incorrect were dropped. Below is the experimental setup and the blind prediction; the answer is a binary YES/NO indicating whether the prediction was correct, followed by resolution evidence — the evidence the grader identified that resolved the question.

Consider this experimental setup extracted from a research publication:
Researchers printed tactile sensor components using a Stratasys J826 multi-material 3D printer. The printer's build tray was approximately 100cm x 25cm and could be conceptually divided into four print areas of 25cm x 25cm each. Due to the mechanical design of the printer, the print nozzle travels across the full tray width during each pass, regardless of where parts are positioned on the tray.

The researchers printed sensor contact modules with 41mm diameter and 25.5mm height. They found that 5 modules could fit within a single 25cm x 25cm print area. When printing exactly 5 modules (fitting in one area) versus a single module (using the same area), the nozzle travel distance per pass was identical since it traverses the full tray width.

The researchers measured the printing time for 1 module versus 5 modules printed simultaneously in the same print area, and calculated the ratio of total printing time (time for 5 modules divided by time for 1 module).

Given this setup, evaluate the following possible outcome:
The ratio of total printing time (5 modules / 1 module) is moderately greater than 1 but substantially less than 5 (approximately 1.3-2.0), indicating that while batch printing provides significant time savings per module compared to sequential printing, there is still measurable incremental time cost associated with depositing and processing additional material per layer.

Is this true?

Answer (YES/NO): NO